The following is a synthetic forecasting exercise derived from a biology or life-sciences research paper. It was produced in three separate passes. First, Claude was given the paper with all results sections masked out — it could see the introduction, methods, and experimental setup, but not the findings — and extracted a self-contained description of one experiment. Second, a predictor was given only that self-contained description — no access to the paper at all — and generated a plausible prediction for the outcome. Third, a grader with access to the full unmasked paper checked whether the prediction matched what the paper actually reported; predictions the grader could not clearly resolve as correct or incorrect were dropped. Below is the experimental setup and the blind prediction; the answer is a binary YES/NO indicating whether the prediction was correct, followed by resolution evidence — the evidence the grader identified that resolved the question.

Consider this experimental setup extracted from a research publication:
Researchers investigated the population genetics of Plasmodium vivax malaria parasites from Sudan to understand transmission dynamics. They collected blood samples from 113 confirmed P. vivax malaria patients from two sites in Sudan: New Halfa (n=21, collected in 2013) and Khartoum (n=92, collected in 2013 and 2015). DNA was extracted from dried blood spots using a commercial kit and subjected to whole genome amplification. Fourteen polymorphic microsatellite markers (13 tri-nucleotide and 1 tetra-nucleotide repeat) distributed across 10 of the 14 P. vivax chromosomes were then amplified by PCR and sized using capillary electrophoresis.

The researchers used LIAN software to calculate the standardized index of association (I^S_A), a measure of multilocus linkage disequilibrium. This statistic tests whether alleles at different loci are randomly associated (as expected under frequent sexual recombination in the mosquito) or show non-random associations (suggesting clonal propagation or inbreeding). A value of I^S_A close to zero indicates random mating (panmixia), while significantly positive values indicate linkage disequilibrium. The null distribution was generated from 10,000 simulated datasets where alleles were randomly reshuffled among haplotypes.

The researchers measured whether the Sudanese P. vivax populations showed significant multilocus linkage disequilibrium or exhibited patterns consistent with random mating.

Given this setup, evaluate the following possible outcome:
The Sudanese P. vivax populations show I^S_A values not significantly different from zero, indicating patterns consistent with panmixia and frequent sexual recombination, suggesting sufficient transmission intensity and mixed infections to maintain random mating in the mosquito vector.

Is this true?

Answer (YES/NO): NO